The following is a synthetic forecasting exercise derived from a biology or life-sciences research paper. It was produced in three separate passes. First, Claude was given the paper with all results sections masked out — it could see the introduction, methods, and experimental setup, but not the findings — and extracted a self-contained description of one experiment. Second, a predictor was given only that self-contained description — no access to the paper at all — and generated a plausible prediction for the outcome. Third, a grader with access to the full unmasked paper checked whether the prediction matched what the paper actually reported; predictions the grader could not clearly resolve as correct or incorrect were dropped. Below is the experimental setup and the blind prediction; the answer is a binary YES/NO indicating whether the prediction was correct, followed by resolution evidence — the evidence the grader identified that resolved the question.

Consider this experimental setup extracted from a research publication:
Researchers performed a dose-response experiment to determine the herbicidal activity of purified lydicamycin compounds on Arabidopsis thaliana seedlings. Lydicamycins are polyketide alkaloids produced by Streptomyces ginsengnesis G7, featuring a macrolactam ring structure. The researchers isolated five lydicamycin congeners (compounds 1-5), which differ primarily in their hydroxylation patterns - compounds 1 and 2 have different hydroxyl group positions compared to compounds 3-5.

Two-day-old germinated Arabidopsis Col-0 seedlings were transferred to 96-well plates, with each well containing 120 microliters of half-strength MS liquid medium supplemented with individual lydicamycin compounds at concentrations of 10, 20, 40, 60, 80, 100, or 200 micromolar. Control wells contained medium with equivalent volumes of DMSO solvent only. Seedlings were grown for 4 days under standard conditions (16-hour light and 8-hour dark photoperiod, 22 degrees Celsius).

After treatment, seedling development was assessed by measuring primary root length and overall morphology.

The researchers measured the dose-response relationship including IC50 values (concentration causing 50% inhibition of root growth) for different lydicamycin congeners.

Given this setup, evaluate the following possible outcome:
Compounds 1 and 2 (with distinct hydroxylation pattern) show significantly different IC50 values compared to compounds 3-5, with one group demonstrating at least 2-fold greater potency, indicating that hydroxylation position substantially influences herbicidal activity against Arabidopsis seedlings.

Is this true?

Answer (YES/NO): YES